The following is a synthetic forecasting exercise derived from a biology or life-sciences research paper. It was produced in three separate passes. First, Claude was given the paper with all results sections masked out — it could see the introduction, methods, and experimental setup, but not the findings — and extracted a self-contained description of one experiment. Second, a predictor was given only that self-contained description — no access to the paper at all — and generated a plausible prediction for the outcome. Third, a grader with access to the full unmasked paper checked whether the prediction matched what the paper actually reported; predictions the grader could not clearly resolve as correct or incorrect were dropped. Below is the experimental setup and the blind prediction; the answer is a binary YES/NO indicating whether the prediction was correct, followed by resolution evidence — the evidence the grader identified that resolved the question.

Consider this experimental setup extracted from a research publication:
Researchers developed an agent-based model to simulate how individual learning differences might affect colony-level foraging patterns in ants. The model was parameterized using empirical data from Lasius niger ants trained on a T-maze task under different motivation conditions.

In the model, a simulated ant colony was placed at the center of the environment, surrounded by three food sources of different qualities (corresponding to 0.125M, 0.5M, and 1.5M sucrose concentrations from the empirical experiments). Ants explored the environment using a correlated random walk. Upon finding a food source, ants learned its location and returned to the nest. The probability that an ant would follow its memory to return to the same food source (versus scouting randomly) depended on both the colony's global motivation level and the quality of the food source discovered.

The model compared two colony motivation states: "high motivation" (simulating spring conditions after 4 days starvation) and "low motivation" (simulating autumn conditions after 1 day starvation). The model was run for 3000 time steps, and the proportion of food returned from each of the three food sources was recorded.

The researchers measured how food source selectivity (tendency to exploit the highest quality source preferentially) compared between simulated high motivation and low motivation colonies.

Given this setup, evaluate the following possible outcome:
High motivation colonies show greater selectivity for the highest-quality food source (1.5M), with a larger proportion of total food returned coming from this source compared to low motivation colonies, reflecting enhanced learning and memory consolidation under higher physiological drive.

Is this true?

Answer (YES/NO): NO